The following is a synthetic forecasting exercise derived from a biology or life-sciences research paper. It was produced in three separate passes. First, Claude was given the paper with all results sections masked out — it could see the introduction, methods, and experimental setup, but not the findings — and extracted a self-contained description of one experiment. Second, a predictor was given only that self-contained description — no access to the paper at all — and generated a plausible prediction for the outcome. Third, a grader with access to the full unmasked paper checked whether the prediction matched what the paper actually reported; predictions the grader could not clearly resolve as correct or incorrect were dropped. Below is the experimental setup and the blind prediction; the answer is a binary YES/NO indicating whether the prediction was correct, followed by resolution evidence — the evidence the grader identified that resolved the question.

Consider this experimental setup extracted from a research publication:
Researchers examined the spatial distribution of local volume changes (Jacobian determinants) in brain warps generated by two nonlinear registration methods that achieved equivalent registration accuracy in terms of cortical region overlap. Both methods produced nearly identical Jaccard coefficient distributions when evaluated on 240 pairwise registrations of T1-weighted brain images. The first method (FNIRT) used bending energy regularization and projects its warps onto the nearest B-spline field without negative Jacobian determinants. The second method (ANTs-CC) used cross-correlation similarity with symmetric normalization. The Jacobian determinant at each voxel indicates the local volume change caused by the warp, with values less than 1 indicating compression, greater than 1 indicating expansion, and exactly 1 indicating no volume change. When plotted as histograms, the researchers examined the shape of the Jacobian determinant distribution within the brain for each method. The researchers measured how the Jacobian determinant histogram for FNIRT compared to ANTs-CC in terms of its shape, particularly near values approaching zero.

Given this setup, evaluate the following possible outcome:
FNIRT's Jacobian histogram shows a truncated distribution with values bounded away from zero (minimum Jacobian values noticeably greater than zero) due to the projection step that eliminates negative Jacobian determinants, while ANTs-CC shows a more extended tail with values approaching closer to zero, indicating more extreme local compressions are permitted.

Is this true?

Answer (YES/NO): NO